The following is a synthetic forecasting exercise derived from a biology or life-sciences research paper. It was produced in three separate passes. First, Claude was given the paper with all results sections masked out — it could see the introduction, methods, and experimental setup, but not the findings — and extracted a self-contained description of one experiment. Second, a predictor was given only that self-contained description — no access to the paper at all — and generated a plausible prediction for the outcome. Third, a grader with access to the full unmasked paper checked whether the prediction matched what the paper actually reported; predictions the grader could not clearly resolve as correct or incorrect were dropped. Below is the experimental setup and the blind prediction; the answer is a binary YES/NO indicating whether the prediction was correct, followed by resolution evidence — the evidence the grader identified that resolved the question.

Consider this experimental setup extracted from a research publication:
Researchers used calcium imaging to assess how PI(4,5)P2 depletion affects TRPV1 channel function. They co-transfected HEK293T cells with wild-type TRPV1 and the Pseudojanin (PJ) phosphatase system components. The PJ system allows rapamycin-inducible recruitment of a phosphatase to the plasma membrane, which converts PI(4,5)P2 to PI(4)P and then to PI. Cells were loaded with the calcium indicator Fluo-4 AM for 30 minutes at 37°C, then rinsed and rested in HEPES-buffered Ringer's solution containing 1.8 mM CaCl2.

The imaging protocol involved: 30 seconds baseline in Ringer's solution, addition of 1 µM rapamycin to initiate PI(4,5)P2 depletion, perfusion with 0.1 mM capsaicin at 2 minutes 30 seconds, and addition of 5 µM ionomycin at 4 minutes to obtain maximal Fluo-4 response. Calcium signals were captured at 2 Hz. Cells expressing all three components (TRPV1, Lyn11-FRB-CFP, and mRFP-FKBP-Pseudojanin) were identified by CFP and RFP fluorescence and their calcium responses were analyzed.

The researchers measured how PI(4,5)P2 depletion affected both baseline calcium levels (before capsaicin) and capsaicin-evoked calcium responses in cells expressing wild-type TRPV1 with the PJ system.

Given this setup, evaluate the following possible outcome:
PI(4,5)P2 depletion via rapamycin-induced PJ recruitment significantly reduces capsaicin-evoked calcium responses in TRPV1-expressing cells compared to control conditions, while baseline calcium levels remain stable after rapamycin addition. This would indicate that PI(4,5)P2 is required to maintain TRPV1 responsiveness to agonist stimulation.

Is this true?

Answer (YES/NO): NO